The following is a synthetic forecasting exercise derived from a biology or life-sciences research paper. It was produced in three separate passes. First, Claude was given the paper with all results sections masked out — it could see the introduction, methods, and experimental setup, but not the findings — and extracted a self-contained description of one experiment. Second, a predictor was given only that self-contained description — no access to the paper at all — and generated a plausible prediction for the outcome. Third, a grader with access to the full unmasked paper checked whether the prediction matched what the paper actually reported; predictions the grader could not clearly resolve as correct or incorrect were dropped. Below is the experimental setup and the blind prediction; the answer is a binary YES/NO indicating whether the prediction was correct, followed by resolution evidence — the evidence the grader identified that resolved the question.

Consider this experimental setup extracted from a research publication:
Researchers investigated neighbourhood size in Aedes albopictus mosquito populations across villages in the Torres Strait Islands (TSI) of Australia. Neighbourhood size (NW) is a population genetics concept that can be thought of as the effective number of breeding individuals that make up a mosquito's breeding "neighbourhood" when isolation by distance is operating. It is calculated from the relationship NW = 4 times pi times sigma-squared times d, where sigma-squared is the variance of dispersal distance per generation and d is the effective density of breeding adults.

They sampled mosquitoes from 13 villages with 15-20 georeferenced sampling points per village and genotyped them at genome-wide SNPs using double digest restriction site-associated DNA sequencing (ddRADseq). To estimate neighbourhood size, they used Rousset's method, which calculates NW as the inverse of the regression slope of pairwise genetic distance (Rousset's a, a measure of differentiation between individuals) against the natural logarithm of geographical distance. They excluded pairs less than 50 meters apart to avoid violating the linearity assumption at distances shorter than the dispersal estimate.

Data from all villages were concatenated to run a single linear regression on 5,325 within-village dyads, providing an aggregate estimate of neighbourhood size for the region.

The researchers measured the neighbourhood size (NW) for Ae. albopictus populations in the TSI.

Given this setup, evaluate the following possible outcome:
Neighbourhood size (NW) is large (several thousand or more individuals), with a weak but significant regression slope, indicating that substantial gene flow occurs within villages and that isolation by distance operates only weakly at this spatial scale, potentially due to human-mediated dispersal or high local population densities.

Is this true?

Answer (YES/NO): NO